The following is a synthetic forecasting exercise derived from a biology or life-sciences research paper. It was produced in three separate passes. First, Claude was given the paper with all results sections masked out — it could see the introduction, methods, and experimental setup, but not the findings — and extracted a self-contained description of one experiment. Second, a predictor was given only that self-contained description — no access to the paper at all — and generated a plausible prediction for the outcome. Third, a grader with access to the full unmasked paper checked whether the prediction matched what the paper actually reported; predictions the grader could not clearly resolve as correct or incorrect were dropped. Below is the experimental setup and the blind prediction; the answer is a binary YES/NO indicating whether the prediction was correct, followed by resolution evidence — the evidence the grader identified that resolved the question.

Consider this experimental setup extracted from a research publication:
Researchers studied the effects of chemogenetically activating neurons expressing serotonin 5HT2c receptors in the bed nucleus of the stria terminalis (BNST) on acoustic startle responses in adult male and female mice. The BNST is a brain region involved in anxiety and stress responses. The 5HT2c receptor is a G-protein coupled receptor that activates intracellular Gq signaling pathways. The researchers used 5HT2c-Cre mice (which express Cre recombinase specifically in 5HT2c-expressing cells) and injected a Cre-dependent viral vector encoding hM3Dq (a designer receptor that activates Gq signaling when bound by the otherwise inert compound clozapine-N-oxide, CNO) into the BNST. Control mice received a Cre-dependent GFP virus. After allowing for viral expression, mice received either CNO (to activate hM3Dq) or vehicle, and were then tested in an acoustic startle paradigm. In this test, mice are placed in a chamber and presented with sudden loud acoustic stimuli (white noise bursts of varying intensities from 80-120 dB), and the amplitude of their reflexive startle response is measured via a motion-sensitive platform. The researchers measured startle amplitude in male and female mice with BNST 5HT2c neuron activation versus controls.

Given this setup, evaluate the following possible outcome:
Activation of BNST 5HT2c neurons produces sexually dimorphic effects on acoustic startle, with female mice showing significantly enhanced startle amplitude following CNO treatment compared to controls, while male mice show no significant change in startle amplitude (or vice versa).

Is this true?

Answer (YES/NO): NO